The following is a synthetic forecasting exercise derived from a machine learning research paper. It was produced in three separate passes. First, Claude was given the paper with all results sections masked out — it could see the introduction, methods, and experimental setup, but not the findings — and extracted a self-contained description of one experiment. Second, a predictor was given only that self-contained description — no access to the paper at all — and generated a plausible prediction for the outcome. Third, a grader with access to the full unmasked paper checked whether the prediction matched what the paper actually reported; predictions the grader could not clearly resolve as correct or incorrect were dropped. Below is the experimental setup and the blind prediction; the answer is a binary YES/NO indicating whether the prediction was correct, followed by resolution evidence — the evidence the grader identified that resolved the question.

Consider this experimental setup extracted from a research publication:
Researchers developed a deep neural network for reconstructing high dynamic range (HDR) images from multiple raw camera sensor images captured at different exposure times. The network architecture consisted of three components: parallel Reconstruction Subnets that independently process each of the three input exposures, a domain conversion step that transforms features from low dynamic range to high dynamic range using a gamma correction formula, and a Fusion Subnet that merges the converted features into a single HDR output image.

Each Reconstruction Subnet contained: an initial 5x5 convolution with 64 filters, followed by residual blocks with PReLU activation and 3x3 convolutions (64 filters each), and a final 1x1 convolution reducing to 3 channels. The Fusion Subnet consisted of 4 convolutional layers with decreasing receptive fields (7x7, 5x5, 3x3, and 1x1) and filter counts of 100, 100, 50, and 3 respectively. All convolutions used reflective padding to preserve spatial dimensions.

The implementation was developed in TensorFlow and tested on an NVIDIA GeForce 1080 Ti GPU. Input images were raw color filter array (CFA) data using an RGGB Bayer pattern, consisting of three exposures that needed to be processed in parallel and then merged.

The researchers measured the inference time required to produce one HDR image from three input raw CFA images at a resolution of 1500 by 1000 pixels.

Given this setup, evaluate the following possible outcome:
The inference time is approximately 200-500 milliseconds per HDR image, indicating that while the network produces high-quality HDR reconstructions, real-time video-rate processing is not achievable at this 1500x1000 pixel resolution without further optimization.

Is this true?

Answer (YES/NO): NO